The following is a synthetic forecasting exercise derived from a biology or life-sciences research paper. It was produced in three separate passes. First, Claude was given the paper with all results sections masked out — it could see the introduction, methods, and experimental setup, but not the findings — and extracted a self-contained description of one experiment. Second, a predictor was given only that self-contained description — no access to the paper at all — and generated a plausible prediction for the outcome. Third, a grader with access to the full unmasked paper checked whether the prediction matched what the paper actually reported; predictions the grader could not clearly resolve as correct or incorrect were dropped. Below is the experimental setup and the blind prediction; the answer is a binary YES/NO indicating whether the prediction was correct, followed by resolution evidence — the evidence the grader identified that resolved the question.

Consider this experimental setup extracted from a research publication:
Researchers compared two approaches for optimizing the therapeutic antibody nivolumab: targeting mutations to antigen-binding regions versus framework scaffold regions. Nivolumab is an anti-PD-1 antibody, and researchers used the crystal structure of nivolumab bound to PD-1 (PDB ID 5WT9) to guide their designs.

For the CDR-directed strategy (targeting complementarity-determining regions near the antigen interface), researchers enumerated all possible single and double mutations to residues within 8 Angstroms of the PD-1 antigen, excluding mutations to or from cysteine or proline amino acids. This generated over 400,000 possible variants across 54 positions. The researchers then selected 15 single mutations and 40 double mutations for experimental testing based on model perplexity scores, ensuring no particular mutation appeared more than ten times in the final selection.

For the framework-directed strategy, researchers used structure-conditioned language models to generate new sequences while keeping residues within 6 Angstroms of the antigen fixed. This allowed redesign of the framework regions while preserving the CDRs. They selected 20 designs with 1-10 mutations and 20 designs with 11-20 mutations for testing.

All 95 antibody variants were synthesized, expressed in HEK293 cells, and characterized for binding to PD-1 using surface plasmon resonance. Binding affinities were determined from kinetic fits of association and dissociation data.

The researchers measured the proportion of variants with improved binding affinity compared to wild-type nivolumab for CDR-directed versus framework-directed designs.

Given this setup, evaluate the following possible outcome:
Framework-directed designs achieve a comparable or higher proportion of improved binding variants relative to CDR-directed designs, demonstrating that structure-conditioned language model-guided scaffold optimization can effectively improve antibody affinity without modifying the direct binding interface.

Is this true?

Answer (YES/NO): YES